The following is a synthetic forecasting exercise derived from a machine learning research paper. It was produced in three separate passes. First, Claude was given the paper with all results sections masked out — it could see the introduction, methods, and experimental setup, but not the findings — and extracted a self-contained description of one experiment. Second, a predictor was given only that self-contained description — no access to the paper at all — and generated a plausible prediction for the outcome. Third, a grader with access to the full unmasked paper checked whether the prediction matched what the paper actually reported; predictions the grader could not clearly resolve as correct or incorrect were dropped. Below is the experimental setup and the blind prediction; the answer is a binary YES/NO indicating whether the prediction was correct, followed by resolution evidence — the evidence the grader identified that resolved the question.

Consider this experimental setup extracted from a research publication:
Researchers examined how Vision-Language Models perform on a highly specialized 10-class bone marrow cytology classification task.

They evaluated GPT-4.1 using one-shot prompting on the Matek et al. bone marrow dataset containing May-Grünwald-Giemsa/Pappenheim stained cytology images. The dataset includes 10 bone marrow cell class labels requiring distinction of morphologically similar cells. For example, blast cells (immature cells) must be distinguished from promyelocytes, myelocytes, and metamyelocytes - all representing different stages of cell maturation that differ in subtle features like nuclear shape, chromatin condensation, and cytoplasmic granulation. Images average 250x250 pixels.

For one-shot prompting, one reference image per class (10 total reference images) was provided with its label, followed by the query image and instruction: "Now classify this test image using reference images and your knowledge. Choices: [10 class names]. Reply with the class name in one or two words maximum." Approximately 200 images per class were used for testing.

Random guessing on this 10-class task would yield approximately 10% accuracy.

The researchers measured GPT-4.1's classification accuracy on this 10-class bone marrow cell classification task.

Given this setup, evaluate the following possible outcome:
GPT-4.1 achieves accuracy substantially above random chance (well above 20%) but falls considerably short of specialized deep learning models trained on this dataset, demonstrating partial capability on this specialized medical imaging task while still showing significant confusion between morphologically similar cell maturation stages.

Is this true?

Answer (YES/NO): YES